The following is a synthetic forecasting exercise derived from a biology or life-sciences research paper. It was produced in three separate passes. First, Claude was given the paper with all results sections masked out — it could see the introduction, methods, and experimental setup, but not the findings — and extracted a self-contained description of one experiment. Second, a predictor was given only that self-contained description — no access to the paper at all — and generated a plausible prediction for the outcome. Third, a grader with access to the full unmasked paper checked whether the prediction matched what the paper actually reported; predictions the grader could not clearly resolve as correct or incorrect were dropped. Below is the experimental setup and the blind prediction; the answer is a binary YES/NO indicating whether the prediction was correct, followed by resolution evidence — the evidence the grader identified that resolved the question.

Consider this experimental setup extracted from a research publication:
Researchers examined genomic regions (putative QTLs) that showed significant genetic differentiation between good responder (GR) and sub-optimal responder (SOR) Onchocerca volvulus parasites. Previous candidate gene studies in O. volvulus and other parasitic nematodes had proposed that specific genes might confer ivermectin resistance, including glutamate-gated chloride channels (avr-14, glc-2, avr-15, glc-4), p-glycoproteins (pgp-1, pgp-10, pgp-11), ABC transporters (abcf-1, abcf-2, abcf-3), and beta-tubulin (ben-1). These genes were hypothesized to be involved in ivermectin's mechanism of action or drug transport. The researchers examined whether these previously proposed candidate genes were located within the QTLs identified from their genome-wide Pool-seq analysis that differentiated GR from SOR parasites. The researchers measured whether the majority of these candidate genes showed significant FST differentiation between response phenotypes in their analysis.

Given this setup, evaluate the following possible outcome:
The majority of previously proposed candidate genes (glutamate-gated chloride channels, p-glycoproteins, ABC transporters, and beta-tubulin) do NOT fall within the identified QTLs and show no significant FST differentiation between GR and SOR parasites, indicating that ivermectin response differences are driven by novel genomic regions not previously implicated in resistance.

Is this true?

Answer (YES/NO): YES